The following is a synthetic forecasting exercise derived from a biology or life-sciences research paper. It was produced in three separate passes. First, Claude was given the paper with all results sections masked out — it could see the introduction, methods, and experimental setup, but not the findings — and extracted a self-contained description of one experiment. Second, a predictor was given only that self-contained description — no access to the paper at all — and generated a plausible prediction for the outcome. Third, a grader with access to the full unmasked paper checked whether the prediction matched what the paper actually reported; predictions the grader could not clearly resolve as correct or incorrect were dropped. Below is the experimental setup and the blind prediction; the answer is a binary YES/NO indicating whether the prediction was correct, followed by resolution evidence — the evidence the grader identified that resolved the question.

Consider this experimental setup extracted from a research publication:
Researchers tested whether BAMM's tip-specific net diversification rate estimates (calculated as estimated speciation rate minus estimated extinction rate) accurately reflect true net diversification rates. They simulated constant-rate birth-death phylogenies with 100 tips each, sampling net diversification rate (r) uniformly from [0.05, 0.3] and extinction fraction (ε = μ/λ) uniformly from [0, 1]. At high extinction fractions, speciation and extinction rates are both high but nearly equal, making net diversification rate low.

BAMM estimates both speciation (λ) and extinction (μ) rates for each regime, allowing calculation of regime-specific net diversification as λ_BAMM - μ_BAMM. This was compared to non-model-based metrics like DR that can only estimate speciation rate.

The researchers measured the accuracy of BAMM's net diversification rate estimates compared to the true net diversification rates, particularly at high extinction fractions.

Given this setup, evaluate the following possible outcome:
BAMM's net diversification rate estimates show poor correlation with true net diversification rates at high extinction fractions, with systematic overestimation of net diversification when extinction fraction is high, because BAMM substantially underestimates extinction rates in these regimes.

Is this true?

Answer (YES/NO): NO